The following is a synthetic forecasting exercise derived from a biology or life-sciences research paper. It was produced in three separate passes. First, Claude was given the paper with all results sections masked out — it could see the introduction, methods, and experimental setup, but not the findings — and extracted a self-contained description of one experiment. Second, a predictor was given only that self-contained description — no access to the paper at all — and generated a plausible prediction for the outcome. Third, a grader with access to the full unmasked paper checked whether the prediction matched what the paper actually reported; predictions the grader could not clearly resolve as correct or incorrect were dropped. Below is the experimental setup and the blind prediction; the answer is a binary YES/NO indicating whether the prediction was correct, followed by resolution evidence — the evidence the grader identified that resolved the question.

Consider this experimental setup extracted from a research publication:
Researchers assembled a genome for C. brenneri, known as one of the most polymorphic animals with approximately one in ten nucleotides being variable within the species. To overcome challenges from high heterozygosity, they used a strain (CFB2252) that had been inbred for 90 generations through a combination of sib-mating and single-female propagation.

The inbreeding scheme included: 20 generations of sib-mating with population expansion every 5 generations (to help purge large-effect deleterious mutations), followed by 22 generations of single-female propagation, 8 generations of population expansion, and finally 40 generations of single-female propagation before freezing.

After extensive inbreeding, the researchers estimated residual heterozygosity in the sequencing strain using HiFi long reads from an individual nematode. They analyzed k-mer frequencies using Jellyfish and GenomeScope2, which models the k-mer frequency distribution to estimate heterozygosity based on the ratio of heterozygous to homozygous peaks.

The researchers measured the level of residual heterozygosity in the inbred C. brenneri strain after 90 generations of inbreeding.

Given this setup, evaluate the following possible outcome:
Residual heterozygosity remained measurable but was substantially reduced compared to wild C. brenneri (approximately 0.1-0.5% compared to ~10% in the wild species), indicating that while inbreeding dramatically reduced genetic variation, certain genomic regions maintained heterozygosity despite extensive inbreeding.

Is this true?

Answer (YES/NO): NO